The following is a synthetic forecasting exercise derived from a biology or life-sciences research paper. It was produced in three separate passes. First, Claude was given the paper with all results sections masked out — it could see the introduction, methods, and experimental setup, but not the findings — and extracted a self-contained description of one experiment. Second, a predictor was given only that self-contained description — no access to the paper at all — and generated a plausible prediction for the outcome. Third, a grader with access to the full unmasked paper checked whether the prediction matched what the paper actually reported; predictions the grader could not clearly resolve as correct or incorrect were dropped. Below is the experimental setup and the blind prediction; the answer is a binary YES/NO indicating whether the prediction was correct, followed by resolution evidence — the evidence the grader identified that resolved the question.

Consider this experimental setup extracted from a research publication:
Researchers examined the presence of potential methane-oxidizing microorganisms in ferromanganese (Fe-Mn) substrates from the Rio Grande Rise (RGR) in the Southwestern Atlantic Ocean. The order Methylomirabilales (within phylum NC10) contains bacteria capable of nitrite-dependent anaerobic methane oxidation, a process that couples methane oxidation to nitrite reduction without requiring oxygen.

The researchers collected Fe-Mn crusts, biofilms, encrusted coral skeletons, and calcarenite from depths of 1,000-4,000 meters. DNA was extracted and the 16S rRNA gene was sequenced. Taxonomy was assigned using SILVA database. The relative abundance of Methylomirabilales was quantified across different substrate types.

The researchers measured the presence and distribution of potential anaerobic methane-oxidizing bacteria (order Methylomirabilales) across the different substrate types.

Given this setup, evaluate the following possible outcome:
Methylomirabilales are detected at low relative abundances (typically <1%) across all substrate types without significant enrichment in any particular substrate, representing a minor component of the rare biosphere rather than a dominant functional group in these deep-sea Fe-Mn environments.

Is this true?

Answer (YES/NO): NO